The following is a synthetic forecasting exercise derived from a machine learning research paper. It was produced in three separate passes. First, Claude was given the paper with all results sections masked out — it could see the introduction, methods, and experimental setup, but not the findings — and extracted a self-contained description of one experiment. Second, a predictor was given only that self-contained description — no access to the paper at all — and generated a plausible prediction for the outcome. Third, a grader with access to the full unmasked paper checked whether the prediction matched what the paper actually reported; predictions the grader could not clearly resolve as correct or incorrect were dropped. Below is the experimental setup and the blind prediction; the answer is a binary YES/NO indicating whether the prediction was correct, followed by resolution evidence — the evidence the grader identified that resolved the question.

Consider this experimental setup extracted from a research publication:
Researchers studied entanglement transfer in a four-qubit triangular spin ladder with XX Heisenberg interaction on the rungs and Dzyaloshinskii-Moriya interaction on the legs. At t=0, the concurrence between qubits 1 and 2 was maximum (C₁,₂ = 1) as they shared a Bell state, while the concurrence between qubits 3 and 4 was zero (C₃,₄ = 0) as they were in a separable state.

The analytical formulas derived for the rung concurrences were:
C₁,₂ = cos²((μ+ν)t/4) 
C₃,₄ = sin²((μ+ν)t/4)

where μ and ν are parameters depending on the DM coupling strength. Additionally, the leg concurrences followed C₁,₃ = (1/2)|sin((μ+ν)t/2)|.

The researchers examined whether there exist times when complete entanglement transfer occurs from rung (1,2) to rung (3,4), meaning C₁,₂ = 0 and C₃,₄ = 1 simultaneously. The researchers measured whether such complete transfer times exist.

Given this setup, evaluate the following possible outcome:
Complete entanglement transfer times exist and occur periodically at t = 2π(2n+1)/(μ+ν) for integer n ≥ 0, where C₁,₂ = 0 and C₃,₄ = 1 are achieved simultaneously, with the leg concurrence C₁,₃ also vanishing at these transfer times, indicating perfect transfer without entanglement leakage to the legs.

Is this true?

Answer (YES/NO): YES